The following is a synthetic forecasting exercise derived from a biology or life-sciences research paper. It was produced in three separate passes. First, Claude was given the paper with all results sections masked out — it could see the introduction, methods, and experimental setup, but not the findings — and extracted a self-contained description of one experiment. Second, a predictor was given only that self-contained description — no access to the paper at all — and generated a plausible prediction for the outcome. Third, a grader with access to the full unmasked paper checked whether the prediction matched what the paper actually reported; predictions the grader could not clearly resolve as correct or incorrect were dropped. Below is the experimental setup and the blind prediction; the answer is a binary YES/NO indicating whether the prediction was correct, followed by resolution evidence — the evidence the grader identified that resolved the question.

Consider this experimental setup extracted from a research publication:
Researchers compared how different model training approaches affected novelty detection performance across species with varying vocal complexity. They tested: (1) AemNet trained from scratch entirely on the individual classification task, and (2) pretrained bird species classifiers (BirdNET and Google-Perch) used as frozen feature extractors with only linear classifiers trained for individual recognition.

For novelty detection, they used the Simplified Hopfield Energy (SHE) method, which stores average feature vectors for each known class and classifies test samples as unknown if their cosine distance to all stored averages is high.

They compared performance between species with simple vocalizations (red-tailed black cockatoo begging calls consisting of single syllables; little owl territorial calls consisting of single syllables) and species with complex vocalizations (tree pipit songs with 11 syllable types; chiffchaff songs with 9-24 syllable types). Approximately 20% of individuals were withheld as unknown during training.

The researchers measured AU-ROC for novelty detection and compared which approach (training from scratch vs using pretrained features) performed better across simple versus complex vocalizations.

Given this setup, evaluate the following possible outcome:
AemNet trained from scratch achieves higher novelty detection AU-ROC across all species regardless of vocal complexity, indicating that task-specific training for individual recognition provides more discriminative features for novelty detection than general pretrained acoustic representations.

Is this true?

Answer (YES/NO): NO